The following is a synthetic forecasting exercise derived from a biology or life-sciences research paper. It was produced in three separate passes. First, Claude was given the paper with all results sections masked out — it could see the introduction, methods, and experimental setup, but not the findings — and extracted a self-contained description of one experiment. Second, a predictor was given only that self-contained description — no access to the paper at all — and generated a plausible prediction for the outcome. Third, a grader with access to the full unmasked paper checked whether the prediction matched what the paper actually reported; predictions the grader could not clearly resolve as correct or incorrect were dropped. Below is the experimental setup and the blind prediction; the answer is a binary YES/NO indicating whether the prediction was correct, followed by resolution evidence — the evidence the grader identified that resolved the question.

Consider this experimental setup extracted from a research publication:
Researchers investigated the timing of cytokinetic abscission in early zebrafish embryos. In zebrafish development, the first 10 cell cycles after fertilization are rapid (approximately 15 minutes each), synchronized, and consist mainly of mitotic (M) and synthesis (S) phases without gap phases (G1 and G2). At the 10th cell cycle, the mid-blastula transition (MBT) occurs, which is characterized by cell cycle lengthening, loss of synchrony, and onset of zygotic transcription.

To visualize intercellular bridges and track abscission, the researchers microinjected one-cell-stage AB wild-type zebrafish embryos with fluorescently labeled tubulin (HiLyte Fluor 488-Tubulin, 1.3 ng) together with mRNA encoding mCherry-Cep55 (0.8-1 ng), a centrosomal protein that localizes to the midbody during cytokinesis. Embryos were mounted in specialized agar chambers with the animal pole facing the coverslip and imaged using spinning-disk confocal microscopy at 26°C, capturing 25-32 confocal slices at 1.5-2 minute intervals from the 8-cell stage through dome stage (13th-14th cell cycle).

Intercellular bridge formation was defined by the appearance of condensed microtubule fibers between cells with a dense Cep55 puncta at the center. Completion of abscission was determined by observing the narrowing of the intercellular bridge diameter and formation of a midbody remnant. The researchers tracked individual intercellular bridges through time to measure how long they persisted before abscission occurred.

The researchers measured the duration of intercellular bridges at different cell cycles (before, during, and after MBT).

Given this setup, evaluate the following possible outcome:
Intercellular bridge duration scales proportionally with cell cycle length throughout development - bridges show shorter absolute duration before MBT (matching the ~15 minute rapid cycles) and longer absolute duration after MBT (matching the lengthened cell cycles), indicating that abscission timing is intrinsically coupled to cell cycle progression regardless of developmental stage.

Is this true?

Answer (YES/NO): NO